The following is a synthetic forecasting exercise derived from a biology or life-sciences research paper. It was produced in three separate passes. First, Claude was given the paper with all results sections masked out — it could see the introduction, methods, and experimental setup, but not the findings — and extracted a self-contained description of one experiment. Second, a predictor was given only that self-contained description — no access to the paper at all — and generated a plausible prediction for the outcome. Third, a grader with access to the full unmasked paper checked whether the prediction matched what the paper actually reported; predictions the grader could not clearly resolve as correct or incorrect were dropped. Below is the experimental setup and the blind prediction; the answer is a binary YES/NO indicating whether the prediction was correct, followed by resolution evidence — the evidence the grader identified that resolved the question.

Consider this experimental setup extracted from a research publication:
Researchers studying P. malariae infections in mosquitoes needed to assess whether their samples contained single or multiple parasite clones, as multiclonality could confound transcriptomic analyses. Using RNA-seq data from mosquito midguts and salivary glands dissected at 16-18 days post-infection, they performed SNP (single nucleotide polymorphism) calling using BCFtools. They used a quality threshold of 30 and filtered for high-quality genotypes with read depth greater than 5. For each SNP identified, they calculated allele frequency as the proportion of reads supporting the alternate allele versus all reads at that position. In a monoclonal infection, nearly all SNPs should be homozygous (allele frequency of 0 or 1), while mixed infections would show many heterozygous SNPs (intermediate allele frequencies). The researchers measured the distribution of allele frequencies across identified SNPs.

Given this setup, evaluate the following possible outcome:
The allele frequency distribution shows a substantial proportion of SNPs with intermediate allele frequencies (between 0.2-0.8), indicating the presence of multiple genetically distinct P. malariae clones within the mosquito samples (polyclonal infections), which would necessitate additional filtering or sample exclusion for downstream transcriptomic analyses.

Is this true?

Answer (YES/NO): NO